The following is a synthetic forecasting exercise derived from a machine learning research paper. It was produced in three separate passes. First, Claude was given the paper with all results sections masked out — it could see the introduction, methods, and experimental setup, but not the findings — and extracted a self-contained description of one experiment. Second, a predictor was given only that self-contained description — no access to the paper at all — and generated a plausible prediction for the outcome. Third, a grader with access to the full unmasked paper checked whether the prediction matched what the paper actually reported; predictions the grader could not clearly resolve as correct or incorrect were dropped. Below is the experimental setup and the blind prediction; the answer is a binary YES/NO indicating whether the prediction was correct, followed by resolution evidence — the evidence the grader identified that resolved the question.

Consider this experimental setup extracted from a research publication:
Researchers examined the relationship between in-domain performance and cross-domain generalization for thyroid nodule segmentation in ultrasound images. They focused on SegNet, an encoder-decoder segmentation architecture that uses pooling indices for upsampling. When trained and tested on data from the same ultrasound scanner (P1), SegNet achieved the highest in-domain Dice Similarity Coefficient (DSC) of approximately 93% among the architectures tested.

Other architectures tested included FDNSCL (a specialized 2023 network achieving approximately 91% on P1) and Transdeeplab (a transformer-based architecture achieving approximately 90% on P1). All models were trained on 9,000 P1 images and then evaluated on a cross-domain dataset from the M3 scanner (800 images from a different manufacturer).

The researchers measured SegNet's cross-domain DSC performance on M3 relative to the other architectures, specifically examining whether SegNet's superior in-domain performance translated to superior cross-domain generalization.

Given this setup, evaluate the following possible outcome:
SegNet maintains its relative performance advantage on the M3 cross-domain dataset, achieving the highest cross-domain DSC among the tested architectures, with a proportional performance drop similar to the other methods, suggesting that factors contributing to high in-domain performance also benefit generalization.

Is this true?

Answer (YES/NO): NO